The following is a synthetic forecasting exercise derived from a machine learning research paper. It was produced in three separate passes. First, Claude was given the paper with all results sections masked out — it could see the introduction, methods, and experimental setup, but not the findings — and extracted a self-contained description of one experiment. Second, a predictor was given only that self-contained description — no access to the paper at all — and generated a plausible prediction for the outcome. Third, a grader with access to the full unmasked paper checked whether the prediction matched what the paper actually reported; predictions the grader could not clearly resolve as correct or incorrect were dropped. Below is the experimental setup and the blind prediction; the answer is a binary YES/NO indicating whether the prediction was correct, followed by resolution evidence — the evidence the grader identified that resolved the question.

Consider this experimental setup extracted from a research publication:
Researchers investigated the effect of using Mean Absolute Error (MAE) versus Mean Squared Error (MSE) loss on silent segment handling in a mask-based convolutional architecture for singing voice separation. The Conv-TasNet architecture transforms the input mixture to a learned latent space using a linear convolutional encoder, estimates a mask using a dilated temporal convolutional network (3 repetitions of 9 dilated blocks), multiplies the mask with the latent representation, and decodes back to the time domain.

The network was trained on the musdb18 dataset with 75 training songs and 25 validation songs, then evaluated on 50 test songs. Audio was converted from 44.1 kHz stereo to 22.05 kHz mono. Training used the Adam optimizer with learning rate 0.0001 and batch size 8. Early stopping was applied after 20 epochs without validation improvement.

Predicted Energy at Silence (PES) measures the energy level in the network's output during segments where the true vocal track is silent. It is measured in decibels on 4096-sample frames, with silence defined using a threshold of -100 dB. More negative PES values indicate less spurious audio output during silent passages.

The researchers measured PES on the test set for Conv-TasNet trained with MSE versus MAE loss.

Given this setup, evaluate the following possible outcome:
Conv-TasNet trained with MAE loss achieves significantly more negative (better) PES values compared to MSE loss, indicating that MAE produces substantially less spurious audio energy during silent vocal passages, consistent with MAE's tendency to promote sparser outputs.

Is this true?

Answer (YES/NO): YES